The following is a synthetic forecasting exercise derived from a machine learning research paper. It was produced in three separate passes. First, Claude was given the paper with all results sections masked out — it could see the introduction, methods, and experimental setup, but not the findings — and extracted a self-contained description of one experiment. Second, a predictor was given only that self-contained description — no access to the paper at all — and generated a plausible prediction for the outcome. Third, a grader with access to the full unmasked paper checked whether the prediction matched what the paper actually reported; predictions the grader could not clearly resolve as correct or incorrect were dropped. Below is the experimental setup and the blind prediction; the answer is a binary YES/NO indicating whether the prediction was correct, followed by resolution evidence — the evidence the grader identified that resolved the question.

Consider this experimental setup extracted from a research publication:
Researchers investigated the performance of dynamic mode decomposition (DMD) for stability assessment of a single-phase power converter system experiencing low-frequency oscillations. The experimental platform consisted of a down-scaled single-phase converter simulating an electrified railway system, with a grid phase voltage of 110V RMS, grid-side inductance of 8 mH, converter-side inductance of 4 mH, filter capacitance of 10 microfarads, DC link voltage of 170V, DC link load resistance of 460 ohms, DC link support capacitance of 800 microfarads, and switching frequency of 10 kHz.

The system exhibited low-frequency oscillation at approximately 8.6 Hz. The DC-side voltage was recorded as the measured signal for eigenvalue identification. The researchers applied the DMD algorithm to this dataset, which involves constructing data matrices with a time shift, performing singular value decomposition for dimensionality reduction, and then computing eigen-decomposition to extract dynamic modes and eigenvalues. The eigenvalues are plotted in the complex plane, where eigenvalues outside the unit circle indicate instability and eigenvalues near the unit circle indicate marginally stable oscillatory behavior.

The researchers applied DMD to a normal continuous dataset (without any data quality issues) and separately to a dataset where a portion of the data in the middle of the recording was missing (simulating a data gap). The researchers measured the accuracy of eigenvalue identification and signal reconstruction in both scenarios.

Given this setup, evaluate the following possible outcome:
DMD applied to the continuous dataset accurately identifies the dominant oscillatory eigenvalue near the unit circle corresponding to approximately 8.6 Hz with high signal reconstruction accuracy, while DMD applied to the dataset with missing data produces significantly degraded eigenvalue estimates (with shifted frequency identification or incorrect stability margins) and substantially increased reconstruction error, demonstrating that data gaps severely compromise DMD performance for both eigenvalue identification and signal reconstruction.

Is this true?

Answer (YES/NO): YES